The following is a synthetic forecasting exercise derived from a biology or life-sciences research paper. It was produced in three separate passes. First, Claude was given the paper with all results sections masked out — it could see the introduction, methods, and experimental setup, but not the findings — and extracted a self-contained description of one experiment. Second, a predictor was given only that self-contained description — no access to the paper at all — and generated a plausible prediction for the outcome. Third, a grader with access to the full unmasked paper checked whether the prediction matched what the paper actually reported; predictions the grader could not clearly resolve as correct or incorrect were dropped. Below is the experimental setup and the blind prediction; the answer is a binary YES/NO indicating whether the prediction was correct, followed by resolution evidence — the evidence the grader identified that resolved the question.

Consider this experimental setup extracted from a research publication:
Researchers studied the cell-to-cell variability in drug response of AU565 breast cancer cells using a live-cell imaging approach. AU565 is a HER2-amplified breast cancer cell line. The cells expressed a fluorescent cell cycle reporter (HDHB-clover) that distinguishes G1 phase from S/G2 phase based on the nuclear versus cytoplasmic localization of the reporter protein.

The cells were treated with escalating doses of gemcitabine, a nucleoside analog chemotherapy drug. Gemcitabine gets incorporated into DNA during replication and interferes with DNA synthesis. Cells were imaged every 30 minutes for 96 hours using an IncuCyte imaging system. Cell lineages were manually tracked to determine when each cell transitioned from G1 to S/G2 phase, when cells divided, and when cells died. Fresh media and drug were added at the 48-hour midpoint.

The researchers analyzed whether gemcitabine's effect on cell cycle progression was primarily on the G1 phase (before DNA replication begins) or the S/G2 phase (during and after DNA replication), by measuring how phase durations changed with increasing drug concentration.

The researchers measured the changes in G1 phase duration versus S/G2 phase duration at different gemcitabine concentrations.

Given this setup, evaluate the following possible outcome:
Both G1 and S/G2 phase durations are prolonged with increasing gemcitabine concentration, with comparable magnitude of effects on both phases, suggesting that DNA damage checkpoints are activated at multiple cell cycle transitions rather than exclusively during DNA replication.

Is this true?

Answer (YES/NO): NO